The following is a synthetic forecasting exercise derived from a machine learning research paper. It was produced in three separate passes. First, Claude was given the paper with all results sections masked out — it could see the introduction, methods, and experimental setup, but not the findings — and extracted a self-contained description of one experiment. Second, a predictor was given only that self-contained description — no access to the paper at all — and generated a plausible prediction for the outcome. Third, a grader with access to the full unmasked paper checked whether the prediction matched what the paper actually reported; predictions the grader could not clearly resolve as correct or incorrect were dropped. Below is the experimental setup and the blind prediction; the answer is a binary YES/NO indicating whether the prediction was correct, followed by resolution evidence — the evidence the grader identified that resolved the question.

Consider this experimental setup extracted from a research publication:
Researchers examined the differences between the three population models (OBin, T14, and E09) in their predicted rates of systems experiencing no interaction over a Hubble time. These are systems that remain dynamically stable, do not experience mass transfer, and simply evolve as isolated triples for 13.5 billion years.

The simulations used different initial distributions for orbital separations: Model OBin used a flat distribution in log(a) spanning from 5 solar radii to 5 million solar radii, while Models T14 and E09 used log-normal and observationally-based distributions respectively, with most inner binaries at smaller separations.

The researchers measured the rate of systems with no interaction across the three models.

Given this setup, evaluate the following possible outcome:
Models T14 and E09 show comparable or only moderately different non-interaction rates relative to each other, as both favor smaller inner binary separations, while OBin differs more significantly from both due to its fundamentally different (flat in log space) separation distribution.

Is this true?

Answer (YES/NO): NO